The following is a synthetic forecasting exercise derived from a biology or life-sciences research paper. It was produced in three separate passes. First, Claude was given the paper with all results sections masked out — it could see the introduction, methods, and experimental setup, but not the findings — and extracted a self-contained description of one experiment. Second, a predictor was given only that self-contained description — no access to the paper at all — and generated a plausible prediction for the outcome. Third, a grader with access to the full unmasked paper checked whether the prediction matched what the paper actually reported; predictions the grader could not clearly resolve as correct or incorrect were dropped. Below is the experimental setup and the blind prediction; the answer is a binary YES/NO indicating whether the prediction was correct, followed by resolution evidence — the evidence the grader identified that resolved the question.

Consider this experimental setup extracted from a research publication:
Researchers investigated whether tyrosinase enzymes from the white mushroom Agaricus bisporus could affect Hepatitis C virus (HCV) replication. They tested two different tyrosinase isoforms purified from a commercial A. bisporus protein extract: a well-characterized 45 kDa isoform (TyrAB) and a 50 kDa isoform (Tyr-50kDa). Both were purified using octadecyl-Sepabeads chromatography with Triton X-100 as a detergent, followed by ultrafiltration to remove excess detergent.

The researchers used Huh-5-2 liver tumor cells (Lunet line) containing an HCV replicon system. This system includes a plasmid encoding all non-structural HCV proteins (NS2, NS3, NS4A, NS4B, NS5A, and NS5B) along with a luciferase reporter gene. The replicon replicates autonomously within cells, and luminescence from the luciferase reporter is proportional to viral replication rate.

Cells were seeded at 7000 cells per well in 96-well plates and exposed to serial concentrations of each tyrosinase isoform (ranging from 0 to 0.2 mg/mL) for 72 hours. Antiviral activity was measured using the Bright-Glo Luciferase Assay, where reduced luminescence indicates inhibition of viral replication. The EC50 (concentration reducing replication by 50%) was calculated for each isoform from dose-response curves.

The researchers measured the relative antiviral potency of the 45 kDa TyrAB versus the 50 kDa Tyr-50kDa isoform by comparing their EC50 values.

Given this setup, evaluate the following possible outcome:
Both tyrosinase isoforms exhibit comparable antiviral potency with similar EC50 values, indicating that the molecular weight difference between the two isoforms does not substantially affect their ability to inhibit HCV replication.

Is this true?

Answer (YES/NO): NO